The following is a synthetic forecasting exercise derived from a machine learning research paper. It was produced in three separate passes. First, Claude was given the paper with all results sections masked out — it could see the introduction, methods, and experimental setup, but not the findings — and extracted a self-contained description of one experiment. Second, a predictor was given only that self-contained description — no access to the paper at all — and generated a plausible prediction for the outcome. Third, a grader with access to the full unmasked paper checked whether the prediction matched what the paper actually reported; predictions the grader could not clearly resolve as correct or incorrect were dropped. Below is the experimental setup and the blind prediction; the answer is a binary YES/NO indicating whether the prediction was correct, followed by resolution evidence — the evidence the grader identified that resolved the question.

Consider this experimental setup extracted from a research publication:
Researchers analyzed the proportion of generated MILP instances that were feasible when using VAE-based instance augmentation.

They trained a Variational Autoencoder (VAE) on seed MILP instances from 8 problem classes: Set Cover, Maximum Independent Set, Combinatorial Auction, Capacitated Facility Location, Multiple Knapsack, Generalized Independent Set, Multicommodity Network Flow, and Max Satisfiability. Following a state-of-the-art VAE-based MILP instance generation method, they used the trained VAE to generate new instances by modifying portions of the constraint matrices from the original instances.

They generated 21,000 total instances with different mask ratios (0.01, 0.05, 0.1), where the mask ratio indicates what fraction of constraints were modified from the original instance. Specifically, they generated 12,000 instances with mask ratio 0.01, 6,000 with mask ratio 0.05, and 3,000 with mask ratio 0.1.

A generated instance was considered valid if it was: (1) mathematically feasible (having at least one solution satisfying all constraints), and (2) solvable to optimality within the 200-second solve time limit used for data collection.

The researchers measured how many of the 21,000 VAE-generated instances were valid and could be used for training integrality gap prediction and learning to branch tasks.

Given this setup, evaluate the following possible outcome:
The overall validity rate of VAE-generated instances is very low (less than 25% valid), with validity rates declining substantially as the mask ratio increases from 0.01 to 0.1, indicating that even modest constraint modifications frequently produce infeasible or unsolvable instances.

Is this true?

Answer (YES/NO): NO